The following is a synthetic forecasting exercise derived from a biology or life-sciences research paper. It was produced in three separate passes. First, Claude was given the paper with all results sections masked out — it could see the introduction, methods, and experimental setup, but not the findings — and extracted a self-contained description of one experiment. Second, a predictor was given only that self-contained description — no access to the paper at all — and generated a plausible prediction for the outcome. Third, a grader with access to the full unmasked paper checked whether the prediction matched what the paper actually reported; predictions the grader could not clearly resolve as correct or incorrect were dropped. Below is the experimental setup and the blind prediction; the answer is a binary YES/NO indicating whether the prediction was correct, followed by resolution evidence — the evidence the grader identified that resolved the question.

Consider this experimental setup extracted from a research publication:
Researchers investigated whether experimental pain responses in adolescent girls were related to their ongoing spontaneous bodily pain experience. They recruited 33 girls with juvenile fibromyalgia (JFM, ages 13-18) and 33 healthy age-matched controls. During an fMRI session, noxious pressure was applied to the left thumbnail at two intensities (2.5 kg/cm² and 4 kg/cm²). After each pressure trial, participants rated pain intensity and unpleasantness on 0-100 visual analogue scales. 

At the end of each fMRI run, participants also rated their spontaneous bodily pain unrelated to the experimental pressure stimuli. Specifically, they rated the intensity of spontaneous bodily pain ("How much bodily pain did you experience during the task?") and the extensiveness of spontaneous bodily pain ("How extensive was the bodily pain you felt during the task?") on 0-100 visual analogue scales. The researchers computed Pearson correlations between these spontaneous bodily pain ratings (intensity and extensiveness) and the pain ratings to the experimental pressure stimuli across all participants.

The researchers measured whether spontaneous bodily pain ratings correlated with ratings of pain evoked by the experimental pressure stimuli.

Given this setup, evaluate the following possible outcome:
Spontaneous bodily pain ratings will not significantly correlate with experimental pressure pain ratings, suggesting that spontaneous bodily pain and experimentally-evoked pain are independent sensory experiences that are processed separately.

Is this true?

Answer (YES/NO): NO